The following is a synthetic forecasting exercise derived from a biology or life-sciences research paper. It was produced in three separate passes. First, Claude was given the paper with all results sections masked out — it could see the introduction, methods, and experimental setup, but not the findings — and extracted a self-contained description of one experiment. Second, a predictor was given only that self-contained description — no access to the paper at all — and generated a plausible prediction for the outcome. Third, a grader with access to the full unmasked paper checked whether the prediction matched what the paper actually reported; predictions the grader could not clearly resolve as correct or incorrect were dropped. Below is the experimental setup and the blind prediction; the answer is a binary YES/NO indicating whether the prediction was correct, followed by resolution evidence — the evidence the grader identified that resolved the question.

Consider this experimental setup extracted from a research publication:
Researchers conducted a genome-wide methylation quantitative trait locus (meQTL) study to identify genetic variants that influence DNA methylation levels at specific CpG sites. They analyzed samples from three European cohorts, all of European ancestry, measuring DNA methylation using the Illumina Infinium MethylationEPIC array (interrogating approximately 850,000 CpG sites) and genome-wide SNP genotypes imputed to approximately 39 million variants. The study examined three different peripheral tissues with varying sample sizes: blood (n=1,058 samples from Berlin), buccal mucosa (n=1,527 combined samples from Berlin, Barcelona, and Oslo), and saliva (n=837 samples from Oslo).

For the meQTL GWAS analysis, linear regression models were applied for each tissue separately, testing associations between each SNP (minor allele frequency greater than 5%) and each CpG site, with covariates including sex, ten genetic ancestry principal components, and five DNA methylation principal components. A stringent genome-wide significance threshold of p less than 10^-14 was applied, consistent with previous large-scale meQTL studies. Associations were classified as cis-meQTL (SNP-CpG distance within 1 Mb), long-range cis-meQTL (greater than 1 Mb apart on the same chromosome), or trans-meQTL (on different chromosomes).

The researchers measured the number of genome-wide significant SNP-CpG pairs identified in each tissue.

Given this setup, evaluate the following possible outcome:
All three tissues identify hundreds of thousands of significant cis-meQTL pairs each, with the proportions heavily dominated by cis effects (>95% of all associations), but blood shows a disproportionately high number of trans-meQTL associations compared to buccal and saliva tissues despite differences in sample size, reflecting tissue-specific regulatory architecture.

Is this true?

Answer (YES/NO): NO